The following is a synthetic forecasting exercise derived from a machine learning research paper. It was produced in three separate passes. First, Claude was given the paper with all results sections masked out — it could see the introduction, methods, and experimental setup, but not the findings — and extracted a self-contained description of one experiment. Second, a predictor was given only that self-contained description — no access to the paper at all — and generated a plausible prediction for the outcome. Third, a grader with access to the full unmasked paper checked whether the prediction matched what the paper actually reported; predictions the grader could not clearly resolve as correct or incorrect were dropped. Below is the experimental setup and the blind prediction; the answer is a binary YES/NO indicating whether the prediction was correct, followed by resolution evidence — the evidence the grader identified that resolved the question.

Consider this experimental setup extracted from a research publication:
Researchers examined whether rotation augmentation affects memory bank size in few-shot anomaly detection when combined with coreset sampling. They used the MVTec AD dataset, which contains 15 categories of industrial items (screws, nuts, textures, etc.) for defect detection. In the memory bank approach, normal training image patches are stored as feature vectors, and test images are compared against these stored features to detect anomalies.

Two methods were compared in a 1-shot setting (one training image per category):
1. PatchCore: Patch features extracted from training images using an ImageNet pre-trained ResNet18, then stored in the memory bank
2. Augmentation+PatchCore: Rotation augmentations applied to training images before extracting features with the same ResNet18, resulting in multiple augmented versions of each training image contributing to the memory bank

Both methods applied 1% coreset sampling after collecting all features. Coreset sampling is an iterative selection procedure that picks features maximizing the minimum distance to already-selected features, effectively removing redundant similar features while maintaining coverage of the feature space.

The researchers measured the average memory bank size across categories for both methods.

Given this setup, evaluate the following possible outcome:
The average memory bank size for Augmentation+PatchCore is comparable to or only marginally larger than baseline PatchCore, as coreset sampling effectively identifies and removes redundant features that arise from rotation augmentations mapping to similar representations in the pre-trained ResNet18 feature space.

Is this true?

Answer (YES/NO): YES